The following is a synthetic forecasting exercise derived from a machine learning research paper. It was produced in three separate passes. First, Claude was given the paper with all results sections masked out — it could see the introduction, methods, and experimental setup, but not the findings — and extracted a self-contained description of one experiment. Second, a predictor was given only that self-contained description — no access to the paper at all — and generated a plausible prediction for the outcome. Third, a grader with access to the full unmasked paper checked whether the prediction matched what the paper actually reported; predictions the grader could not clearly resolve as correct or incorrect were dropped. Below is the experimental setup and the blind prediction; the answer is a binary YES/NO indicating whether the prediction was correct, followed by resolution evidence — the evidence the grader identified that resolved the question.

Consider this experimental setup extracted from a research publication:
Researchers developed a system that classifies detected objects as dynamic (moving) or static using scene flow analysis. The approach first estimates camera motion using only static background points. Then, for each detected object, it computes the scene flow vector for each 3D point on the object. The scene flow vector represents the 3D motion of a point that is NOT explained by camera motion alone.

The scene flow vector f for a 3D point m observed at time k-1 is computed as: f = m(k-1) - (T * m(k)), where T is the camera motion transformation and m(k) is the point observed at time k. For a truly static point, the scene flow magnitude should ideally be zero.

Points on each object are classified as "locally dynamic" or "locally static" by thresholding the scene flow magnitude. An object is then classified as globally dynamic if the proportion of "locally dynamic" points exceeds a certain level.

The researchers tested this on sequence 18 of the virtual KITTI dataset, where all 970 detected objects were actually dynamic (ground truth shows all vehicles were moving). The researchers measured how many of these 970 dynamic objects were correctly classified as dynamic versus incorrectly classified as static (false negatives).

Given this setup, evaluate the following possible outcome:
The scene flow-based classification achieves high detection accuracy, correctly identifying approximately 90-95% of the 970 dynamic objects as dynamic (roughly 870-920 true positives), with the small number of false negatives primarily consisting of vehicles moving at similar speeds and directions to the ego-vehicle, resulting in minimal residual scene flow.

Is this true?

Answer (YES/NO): YES